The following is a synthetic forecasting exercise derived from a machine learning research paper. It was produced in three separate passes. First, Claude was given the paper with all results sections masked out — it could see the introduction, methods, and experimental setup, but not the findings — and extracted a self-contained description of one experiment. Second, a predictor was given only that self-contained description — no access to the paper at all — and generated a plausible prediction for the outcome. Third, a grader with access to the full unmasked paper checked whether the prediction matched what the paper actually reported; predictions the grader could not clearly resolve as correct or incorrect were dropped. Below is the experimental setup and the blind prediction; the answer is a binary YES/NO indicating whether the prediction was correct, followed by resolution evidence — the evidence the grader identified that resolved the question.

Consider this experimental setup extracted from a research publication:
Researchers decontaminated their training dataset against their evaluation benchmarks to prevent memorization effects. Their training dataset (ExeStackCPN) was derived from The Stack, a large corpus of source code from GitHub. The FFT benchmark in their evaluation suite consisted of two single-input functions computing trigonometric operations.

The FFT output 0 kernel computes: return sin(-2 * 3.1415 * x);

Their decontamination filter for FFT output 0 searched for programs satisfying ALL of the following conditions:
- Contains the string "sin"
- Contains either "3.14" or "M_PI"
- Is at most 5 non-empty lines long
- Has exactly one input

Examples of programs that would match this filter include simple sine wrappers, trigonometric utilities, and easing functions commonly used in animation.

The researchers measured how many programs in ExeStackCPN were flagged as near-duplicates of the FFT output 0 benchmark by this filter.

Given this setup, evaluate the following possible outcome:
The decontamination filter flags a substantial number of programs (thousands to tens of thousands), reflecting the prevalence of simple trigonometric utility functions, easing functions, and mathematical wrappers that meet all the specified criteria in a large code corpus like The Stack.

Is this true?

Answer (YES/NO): NO